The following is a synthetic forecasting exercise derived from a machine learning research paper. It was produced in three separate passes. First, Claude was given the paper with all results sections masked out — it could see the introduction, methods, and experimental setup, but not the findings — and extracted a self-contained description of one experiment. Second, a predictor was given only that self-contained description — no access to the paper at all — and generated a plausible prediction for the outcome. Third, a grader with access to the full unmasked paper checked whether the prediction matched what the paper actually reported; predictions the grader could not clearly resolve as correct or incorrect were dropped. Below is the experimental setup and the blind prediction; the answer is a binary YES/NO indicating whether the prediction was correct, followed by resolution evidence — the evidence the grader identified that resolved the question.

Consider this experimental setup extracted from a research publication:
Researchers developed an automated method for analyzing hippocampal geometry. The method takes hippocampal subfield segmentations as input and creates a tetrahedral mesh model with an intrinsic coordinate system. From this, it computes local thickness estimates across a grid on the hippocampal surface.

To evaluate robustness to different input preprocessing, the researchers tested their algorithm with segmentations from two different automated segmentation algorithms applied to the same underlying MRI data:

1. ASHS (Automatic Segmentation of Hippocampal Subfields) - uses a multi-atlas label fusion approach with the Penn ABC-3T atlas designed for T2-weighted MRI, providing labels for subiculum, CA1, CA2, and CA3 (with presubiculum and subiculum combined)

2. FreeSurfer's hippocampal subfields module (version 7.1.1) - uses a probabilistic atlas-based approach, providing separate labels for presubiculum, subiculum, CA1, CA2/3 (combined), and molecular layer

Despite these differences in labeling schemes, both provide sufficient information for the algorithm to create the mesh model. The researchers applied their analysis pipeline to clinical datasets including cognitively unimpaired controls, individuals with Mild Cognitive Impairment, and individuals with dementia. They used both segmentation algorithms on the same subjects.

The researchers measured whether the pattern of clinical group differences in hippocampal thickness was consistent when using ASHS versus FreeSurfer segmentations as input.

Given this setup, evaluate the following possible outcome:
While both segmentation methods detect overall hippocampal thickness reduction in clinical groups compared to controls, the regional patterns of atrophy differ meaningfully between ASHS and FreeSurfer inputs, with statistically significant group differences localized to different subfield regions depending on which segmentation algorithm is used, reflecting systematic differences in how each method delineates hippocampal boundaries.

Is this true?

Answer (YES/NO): NO